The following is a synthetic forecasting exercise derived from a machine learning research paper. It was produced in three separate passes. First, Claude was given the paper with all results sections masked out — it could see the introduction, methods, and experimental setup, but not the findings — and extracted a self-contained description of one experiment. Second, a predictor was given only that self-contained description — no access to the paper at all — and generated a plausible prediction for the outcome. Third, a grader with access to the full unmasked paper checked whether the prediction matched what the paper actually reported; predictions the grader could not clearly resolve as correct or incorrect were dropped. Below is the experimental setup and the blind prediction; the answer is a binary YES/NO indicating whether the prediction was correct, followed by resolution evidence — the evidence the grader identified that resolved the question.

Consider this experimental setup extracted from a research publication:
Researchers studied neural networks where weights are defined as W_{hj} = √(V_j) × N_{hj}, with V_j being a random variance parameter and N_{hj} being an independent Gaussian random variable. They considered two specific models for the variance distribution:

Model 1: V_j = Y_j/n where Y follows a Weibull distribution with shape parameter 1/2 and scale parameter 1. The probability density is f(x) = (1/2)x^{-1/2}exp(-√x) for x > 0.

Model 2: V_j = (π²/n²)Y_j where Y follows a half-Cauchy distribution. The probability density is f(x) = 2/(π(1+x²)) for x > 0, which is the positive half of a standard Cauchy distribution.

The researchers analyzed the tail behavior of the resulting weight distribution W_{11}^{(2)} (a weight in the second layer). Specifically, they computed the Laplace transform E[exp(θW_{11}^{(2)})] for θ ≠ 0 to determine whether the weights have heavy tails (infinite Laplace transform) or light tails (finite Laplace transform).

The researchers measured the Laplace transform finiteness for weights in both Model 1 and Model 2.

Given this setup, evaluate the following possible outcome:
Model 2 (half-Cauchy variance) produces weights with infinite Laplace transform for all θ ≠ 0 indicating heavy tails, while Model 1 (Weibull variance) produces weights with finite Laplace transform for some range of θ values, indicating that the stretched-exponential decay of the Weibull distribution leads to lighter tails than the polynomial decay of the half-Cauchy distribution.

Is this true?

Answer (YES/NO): NO